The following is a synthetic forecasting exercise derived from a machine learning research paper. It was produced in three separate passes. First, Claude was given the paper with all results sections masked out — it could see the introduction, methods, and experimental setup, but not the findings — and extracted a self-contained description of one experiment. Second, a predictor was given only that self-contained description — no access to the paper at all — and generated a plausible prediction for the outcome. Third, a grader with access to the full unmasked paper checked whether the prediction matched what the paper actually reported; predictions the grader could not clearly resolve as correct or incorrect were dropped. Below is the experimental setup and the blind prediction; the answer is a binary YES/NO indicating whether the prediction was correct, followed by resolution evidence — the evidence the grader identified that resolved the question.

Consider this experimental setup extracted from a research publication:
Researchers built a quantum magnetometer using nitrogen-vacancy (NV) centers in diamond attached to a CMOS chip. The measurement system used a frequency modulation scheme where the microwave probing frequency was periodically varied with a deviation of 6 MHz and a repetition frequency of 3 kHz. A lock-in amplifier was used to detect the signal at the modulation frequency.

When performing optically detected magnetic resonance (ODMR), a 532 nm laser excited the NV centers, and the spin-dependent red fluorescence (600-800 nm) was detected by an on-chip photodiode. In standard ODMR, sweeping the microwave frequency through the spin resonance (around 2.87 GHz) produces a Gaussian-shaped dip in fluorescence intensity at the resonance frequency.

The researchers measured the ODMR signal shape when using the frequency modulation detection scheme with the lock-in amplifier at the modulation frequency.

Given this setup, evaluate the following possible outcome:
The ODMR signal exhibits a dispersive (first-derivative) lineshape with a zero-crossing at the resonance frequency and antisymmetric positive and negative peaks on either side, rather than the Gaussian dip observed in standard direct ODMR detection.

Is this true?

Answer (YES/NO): YES